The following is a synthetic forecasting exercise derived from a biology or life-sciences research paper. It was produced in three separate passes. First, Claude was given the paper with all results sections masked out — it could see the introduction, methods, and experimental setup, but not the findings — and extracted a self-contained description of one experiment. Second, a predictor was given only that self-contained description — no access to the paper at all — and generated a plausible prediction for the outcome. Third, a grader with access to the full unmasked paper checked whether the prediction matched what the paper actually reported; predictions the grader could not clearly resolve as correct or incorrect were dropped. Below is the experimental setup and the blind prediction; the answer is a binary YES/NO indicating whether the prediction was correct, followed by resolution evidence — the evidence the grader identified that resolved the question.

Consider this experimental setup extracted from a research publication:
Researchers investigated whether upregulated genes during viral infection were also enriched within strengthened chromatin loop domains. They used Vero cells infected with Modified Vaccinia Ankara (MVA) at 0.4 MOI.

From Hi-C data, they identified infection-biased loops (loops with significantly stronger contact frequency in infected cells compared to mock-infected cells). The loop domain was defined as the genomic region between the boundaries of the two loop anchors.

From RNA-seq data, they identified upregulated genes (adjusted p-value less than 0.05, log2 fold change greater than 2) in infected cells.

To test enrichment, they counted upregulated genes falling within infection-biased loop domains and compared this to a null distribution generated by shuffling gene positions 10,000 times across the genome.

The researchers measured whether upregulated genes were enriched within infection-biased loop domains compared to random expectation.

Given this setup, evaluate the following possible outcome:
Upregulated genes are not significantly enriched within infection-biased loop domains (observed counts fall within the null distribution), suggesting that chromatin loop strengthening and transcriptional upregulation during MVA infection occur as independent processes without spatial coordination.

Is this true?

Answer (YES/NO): NO